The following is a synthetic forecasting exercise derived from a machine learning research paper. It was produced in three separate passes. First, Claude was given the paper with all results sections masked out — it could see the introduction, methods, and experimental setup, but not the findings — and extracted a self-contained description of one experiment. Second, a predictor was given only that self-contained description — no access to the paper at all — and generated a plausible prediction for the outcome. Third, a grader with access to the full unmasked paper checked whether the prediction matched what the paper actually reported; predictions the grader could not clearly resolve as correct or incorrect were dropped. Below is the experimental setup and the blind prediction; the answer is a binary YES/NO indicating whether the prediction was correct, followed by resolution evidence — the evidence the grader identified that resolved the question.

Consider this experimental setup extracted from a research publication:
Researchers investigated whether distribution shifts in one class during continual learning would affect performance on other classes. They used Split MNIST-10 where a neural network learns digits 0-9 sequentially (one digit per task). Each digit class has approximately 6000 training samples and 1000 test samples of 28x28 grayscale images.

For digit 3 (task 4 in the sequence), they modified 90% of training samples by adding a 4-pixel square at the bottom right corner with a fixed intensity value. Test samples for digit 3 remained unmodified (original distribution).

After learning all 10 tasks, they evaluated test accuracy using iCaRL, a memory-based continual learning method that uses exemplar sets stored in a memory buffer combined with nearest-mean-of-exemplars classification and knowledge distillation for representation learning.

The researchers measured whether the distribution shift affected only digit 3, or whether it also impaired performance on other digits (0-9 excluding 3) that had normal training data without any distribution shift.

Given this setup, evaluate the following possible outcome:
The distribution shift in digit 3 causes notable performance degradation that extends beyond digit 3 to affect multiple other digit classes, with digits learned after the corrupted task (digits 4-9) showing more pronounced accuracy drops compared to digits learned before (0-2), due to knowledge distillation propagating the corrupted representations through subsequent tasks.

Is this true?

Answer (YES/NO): NO